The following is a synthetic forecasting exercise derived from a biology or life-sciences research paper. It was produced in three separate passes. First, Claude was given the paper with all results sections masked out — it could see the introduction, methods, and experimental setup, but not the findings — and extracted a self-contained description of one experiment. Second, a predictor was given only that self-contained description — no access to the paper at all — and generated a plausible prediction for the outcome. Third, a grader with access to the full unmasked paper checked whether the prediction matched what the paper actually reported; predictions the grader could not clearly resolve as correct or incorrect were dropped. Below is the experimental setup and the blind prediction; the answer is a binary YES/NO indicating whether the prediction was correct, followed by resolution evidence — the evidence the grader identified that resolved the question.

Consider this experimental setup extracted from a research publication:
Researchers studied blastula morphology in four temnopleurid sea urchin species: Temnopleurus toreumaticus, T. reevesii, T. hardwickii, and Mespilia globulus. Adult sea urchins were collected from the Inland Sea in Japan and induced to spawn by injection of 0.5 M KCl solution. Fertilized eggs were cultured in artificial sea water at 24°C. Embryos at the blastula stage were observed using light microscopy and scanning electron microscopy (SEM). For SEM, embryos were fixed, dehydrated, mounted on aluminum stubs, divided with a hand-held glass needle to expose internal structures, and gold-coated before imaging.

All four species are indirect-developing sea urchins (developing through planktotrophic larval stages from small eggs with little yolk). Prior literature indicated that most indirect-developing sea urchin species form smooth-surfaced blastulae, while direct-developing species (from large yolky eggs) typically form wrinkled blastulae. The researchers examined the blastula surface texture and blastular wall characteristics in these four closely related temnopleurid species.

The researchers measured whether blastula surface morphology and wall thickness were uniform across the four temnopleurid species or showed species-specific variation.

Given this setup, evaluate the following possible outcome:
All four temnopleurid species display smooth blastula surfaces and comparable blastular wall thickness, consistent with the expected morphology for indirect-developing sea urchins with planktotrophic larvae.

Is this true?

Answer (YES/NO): NO